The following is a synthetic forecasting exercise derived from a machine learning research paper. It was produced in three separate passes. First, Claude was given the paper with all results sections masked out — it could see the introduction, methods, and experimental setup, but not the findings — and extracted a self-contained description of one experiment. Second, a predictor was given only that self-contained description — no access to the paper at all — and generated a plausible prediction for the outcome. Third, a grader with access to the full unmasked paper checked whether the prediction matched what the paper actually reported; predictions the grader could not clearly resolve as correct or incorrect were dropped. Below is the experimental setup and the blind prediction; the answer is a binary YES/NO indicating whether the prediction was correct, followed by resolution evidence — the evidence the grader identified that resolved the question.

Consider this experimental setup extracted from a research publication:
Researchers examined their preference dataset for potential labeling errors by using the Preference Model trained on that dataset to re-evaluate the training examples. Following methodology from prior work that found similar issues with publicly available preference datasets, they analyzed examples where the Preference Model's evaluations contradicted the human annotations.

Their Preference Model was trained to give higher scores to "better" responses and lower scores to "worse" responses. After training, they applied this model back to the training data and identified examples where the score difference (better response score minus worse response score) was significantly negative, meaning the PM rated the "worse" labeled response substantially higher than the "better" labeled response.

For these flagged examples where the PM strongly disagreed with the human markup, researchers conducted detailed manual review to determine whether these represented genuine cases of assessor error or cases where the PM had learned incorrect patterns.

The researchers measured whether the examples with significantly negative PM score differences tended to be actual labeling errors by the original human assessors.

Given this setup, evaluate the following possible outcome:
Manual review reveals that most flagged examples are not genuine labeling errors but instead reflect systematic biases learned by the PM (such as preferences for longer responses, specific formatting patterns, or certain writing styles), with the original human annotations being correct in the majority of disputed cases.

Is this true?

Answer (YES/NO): NO